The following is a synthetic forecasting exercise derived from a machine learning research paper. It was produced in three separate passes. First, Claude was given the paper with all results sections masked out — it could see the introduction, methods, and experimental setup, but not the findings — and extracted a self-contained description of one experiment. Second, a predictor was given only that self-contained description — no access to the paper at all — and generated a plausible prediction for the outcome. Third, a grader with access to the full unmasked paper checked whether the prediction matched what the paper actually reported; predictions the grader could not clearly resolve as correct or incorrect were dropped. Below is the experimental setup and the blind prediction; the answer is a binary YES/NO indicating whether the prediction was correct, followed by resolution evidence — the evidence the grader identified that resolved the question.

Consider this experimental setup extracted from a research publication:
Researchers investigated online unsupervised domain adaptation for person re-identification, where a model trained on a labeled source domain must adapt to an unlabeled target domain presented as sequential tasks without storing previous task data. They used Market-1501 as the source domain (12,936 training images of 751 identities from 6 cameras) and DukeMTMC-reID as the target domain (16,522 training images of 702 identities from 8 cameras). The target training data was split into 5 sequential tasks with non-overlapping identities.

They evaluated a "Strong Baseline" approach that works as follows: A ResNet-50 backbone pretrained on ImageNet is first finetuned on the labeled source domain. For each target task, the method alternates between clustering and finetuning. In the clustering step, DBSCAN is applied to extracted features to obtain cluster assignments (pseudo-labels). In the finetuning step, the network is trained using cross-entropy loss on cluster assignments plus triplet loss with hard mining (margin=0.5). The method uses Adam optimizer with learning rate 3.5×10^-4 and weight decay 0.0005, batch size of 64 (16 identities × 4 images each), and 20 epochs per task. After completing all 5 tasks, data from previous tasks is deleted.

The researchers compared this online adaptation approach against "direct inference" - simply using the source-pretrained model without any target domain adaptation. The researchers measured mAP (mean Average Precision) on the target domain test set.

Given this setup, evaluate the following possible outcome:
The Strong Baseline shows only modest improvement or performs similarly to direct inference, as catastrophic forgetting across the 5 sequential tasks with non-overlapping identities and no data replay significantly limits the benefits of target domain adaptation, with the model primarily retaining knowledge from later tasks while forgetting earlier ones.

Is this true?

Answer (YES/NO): NO